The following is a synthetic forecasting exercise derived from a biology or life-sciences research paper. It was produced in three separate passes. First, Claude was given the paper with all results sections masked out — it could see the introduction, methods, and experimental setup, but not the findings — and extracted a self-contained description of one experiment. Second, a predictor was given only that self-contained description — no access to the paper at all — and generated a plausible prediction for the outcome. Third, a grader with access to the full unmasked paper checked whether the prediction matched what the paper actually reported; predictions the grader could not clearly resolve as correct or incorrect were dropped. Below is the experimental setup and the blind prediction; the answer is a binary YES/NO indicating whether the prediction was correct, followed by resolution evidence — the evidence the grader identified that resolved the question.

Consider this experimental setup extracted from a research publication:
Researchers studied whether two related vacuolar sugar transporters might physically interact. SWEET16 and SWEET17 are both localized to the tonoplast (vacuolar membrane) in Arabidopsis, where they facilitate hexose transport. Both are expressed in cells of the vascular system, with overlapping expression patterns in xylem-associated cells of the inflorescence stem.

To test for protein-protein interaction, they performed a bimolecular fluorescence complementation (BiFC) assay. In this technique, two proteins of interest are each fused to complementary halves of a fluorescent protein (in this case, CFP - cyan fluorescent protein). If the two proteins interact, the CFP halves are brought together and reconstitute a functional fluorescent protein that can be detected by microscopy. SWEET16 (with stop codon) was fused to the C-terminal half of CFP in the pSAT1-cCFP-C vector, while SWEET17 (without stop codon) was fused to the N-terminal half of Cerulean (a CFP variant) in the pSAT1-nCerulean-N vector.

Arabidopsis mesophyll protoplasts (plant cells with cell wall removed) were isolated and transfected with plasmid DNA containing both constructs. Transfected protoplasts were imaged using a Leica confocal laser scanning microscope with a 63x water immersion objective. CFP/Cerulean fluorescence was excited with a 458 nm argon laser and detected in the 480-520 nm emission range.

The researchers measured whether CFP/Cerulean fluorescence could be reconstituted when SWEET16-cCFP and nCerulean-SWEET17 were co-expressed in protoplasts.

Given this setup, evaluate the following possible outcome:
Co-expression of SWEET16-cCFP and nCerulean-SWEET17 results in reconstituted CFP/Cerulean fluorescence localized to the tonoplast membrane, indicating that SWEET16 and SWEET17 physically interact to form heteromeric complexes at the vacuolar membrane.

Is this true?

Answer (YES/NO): YES